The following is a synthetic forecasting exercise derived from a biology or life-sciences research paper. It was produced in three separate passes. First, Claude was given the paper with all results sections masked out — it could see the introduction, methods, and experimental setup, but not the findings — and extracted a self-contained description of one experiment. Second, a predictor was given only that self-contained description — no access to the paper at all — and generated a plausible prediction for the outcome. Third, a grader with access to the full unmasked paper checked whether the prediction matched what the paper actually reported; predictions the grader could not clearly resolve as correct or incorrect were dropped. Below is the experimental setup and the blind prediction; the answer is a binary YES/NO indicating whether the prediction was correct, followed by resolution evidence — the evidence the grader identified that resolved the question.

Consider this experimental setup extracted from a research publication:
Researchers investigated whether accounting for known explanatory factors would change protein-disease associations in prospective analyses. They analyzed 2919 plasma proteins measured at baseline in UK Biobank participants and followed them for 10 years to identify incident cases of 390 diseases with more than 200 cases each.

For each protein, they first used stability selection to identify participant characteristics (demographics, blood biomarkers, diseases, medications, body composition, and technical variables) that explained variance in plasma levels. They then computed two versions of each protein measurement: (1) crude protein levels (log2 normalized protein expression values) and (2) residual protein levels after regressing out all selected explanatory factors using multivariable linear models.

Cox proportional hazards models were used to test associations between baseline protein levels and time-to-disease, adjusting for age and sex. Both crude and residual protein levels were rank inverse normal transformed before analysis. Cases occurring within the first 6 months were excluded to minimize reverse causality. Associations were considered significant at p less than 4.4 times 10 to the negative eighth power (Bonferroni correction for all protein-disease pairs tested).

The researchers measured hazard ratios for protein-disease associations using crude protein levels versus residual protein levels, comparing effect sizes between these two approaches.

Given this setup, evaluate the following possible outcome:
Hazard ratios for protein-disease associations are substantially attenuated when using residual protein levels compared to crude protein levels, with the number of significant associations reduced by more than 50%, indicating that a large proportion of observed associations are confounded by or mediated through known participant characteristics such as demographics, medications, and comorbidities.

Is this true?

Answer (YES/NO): YES